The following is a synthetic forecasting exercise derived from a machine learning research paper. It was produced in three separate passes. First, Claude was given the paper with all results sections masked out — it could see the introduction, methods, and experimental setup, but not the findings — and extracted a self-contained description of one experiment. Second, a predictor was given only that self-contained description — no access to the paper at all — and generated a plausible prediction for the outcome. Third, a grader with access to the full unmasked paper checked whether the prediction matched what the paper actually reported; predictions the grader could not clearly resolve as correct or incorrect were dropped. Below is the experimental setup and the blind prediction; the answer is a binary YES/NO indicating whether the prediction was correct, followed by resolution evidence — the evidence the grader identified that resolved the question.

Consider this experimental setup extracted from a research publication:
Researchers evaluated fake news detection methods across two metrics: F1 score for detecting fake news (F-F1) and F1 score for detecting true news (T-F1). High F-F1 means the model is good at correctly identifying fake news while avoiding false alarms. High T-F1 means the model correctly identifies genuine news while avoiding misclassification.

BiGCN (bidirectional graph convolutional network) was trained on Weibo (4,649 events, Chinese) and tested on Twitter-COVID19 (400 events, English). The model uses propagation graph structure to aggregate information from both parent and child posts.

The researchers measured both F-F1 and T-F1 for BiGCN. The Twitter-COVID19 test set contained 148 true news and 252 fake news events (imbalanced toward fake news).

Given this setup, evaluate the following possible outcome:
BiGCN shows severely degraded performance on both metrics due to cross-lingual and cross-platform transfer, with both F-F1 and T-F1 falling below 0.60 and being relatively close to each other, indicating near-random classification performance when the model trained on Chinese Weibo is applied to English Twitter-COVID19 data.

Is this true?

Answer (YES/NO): NO